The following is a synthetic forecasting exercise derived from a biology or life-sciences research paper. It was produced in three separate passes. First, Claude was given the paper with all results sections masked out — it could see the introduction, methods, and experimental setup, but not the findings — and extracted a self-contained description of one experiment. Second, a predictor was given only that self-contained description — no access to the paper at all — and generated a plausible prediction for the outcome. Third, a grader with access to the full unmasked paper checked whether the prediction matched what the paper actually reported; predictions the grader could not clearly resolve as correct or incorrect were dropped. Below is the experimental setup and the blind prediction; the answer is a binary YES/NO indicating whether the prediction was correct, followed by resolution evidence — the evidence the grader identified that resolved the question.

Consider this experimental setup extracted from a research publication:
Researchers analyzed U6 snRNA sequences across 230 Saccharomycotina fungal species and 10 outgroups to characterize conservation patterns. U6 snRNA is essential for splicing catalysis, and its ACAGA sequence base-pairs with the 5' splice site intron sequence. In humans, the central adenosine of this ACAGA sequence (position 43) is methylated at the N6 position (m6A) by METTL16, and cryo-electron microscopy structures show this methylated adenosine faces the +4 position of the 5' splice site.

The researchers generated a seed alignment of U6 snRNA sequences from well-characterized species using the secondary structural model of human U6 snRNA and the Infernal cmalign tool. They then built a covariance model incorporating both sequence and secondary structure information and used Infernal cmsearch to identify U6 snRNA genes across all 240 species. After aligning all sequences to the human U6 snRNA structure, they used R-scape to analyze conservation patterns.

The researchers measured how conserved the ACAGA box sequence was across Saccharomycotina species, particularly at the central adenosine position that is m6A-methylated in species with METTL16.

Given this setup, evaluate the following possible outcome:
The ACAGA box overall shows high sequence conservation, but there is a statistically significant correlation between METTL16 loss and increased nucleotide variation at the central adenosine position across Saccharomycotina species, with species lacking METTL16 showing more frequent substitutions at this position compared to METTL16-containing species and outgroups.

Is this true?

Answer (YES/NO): NO